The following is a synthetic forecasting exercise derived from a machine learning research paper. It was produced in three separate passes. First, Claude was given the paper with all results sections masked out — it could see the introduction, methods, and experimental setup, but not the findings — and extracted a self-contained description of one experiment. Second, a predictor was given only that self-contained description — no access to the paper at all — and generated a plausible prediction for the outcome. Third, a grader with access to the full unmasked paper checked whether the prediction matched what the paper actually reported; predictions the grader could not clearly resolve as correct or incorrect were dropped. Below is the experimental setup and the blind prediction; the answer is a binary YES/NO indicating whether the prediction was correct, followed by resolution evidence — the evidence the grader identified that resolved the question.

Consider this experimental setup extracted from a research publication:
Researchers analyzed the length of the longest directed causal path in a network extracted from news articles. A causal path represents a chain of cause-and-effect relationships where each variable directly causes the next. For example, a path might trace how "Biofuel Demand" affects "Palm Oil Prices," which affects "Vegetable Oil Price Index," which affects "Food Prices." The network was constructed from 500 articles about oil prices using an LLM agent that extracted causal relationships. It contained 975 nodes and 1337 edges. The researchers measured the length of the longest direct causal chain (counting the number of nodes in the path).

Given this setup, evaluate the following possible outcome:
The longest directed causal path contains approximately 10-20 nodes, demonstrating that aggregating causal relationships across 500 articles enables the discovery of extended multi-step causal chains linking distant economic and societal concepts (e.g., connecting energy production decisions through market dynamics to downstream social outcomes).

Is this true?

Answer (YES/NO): YES